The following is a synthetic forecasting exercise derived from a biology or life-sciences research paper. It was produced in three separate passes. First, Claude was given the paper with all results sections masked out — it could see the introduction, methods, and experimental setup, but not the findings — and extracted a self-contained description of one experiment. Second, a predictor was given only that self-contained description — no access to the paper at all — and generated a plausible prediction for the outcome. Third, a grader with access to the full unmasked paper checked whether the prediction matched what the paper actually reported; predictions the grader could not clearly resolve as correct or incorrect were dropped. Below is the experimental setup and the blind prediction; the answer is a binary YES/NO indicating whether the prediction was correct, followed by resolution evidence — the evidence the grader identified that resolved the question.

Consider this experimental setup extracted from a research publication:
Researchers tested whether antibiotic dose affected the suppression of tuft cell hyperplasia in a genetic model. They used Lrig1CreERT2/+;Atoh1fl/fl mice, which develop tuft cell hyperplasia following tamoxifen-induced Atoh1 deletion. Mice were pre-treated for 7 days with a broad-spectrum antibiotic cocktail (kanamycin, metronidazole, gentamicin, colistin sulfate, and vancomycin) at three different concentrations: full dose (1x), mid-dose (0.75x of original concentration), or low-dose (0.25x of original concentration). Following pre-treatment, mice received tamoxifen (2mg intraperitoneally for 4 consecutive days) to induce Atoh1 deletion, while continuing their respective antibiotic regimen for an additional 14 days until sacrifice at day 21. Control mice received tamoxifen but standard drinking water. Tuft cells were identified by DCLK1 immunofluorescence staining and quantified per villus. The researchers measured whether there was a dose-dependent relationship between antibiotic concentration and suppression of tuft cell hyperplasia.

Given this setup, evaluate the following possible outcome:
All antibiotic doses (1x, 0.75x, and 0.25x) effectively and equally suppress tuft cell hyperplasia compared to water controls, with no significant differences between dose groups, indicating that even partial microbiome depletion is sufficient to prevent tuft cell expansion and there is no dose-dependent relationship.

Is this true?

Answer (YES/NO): NO